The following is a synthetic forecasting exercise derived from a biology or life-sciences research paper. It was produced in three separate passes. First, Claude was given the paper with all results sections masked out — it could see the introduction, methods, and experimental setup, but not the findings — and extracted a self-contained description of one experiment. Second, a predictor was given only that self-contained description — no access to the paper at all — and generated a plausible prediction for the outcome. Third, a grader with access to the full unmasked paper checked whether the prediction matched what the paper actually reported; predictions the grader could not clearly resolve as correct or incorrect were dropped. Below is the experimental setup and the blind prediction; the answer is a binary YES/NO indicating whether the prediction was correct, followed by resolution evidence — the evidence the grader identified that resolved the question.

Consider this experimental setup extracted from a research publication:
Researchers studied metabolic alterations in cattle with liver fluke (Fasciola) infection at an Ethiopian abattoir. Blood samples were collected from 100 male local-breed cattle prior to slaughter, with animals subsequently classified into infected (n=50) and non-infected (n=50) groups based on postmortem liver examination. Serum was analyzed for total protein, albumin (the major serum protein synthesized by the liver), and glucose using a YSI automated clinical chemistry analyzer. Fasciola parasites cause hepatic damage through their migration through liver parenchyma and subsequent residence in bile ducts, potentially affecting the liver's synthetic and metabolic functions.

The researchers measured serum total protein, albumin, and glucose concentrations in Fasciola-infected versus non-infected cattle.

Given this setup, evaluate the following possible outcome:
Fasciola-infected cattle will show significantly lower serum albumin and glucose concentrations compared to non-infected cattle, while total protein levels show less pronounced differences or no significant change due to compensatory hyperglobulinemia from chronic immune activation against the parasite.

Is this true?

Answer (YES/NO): NO